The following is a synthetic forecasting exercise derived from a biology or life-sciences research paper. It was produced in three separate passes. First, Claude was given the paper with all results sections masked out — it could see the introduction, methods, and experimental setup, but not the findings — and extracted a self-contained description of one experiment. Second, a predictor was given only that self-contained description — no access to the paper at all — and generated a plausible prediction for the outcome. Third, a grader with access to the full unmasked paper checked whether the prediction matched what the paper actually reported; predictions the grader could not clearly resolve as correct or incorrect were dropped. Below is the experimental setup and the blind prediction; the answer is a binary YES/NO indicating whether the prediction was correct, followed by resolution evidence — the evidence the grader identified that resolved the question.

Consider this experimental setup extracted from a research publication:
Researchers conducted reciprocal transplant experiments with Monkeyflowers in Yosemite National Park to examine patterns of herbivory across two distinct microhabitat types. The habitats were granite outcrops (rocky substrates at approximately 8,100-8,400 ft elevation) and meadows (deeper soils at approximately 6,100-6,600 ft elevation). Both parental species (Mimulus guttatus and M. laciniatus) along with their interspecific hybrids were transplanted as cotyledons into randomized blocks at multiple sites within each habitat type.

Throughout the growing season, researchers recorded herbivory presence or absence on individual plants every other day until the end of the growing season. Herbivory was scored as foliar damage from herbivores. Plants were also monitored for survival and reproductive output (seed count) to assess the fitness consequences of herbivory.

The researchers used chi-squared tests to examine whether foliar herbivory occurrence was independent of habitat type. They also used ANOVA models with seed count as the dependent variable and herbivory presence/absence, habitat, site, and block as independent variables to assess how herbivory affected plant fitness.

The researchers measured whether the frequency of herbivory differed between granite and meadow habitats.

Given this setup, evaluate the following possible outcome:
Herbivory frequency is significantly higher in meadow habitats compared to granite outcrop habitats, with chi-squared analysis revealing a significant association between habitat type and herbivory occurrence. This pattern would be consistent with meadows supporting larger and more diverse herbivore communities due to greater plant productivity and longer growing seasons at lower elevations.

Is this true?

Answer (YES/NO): YES